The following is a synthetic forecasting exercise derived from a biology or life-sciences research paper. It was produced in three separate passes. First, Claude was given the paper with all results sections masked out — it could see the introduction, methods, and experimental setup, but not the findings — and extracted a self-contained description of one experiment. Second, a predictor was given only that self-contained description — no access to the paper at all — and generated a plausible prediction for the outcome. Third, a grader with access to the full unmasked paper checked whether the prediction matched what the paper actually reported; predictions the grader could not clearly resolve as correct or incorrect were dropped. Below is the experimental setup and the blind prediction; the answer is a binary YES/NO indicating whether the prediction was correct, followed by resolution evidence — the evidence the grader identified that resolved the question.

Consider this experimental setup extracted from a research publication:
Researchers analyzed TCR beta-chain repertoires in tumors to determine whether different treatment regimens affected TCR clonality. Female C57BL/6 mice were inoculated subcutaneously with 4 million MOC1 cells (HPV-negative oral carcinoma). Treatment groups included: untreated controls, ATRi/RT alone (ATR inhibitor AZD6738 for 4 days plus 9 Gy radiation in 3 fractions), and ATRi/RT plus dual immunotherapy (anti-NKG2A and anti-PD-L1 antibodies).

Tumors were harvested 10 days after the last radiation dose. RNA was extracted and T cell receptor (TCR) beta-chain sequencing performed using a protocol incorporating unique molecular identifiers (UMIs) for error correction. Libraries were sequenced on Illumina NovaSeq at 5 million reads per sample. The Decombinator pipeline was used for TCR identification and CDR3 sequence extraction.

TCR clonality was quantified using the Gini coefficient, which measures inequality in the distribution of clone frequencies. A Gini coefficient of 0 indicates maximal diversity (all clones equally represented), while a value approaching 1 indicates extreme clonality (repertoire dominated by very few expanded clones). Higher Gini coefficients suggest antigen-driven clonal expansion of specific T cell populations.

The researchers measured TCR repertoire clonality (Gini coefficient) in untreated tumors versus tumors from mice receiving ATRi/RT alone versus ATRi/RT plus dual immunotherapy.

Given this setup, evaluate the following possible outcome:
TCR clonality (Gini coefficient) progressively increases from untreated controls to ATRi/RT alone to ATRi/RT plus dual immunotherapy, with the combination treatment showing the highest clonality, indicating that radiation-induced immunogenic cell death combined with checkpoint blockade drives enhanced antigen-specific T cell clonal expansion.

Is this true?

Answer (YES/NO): NO